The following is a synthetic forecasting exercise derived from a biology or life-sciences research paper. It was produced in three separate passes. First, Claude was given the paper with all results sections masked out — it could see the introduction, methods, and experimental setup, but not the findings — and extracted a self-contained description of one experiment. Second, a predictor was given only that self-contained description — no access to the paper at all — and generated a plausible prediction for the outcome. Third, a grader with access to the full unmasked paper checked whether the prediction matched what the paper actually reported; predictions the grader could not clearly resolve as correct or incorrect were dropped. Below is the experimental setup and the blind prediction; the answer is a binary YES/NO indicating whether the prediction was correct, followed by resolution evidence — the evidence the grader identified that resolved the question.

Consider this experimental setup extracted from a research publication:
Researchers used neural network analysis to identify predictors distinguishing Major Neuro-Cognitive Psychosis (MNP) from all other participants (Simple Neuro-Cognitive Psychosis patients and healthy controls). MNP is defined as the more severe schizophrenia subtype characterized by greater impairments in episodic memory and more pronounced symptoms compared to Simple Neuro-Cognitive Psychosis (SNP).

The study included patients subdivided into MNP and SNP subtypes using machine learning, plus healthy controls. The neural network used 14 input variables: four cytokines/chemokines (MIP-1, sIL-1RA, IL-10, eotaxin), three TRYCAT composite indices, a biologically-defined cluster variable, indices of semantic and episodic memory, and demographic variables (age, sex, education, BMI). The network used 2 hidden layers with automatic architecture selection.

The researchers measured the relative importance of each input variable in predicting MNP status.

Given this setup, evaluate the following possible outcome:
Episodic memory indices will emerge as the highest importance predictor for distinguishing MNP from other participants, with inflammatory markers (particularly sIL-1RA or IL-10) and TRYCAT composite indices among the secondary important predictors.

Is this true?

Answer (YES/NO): NO